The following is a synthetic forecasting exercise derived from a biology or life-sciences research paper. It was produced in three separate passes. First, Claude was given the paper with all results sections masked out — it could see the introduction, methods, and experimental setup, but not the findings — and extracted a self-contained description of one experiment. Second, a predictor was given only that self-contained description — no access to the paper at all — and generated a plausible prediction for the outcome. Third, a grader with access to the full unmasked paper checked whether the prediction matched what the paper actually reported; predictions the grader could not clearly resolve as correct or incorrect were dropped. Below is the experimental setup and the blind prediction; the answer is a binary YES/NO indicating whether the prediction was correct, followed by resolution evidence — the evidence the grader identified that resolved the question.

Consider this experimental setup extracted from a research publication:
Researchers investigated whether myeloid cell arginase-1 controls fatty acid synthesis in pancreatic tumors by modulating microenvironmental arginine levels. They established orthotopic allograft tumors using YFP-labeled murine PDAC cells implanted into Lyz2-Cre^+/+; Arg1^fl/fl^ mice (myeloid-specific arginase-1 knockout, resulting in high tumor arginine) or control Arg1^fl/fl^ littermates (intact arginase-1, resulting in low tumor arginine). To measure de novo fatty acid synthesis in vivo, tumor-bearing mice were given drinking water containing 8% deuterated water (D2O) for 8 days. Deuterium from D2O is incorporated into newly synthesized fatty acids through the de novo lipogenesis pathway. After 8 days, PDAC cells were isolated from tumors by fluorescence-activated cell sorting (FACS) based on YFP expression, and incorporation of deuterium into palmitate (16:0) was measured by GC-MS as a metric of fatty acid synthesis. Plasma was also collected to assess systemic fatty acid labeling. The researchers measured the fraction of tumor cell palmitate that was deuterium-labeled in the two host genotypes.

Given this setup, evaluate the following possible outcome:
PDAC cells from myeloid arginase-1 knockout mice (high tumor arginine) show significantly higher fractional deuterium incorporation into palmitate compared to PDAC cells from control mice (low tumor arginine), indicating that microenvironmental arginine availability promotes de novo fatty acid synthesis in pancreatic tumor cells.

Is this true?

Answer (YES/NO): YES